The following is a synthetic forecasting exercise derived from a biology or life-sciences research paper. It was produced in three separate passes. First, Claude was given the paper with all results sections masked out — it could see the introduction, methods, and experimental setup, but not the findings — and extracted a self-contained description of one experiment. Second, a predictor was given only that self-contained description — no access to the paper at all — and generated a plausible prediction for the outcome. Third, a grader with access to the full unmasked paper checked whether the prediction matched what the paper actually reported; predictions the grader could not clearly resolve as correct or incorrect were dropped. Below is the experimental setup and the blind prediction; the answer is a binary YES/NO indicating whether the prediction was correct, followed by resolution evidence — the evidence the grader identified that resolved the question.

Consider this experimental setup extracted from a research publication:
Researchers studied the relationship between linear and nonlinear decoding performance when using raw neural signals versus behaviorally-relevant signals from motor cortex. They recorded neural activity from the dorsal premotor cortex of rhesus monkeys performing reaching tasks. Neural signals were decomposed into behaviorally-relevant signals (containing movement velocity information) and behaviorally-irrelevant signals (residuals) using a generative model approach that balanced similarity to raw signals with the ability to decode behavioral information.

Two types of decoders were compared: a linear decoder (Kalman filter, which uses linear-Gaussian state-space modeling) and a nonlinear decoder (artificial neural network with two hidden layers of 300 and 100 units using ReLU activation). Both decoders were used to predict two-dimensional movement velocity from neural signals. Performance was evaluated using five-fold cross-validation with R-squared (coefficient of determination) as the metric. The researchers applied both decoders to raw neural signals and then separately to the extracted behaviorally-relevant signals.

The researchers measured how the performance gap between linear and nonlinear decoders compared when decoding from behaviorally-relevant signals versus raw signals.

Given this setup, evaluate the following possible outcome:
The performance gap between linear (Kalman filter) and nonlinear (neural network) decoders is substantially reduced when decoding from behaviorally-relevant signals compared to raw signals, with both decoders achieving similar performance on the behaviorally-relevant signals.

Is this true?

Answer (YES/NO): YES